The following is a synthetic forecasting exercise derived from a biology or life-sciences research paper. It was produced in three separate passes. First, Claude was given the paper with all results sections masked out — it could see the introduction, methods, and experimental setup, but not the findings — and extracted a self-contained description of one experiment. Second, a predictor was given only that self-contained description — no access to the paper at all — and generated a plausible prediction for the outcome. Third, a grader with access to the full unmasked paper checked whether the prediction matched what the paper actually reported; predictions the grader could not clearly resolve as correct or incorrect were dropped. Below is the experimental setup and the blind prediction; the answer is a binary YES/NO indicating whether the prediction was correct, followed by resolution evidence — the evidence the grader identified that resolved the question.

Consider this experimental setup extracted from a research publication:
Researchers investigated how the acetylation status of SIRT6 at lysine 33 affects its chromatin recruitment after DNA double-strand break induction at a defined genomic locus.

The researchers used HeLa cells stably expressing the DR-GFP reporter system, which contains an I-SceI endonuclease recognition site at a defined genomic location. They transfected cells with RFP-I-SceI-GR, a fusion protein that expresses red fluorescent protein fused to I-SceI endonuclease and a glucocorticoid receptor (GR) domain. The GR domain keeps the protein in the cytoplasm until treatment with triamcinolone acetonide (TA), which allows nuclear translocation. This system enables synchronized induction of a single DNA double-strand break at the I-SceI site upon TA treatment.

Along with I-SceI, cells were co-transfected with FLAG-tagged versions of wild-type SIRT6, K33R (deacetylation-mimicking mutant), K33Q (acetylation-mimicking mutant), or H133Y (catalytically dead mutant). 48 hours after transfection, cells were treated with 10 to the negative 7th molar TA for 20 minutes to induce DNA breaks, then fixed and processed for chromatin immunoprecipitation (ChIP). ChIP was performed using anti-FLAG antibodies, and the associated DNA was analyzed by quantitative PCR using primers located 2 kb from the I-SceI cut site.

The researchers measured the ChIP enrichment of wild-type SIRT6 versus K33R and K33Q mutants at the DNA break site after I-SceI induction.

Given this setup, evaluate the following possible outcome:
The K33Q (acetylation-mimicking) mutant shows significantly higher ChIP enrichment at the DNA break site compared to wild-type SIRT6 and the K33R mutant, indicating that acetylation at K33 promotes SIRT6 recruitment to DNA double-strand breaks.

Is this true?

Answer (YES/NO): NO